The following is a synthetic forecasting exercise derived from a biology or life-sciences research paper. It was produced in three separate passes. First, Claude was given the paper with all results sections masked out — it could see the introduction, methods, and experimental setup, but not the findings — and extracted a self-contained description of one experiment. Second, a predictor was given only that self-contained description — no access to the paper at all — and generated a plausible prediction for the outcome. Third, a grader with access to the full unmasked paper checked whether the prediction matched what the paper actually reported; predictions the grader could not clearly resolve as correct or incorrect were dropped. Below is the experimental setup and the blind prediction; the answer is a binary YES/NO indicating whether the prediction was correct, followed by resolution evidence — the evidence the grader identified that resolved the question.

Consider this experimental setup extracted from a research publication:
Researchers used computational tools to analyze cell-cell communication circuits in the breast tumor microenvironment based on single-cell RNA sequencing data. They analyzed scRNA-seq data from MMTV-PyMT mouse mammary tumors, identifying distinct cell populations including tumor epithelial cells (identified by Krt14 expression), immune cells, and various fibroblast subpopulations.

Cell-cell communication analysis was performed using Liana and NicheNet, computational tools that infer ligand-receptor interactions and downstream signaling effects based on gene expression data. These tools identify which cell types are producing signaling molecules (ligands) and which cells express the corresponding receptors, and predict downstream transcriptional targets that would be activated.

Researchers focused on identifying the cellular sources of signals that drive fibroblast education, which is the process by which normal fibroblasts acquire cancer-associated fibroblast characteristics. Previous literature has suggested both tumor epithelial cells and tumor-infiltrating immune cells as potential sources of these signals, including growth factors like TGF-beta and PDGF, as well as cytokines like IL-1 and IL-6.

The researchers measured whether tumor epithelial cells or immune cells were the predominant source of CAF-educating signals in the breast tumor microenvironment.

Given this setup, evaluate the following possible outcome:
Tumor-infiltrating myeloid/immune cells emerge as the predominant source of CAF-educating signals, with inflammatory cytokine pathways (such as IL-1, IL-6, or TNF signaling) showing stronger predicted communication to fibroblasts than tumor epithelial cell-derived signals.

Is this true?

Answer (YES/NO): NO